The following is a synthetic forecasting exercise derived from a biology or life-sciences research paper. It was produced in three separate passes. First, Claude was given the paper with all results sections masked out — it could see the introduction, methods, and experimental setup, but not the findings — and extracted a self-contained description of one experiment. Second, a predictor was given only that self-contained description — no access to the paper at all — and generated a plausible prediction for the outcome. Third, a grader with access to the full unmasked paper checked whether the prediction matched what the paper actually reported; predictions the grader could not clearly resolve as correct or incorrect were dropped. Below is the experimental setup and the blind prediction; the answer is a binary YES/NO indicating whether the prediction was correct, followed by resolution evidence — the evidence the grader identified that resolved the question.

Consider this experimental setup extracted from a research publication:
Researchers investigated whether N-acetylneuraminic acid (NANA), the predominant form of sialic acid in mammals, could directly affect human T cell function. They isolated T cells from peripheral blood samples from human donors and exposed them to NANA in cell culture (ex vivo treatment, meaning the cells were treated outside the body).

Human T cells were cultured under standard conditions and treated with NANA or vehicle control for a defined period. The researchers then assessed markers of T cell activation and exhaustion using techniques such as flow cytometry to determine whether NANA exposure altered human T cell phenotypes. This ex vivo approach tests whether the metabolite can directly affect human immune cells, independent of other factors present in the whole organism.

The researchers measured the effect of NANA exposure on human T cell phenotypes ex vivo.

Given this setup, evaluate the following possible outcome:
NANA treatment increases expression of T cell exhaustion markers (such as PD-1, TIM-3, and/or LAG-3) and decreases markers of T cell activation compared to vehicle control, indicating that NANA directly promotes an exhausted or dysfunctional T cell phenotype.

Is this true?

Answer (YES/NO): NO